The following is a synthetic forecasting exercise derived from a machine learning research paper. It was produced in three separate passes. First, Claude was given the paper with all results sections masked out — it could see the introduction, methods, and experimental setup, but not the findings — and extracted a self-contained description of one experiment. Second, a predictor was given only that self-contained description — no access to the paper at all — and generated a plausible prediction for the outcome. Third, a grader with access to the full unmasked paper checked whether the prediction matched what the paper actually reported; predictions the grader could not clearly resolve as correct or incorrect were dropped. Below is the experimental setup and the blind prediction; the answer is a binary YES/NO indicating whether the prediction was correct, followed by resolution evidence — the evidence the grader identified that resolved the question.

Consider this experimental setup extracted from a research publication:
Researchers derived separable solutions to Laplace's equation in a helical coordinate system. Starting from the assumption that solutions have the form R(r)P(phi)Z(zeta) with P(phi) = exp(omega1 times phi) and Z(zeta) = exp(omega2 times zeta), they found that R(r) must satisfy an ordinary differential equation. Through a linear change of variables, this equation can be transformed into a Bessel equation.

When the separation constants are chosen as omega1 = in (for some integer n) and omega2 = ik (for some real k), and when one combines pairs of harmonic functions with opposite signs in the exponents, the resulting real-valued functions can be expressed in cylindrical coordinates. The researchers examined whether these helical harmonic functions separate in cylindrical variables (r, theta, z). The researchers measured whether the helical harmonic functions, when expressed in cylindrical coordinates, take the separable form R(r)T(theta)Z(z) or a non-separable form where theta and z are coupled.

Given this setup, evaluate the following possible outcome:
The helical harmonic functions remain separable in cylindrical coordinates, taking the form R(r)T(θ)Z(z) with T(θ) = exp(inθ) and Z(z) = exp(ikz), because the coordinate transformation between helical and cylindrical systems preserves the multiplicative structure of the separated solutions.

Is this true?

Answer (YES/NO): NO